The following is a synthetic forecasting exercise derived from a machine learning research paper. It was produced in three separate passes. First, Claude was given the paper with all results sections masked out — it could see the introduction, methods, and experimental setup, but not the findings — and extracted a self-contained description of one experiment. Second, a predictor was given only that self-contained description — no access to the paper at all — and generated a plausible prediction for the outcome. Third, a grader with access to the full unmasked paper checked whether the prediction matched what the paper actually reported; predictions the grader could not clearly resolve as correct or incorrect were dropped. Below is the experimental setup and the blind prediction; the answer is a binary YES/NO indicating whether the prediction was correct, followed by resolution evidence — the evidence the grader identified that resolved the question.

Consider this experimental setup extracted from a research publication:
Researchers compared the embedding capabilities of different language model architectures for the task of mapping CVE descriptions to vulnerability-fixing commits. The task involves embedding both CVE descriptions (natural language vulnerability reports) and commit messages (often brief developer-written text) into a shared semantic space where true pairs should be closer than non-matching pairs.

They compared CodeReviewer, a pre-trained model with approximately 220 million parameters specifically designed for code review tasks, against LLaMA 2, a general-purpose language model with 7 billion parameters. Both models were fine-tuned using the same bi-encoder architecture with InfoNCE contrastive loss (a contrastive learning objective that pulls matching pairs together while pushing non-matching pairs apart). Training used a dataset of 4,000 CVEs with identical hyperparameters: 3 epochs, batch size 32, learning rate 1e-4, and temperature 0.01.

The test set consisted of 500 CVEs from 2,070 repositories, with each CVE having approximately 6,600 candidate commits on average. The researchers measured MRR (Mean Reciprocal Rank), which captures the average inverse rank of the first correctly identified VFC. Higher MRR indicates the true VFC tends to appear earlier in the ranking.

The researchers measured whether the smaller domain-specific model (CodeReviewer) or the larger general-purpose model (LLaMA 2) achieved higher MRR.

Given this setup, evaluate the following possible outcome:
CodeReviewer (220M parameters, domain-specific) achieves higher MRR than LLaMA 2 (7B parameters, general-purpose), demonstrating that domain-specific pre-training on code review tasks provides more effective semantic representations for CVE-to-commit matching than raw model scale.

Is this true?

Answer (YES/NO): NO